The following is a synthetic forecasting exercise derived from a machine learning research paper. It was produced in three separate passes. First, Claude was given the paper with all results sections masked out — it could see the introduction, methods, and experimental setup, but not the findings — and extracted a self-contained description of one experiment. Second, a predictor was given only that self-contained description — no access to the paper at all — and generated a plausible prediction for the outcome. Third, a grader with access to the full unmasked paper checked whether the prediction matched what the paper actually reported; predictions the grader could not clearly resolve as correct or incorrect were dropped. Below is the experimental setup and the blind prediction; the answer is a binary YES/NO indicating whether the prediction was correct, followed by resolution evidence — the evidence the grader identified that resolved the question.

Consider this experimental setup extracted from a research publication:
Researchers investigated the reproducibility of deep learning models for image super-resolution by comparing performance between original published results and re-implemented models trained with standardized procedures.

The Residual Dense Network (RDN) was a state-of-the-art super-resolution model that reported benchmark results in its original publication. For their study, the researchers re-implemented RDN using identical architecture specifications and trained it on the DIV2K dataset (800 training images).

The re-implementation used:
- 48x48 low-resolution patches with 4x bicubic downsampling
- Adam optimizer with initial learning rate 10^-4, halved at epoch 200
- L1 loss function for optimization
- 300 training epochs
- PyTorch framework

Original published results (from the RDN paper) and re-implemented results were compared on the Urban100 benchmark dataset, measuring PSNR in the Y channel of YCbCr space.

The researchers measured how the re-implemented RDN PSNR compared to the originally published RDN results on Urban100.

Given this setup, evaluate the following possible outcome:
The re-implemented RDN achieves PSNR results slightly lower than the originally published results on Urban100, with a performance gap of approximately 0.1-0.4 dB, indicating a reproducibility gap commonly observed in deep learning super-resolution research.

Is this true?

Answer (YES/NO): YES